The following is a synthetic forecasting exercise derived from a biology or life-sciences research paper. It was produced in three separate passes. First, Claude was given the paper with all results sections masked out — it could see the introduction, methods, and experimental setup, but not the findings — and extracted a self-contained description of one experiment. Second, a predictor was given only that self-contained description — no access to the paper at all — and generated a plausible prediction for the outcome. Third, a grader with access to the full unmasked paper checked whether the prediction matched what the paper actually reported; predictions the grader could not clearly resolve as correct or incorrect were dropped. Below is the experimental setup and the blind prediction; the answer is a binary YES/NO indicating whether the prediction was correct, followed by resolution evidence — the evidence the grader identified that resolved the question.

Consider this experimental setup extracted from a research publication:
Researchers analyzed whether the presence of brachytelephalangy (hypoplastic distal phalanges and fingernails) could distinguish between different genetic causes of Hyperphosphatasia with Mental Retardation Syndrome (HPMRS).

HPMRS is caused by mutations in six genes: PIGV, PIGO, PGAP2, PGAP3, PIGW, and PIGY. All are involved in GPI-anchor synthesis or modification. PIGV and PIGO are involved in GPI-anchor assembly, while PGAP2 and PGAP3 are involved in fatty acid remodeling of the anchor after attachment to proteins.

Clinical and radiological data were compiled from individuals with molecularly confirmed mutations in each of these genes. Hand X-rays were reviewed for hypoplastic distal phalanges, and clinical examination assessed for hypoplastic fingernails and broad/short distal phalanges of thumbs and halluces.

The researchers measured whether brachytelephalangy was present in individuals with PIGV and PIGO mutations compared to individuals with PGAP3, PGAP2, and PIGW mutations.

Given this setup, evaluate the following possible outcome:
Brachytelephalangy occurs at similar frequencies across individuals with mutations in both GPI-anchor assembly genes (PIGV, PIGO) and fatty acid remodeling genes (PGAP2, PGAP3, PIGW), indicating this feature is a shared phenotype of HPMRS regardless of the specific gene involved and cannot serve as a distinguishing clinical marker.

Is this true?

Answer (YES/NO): NO